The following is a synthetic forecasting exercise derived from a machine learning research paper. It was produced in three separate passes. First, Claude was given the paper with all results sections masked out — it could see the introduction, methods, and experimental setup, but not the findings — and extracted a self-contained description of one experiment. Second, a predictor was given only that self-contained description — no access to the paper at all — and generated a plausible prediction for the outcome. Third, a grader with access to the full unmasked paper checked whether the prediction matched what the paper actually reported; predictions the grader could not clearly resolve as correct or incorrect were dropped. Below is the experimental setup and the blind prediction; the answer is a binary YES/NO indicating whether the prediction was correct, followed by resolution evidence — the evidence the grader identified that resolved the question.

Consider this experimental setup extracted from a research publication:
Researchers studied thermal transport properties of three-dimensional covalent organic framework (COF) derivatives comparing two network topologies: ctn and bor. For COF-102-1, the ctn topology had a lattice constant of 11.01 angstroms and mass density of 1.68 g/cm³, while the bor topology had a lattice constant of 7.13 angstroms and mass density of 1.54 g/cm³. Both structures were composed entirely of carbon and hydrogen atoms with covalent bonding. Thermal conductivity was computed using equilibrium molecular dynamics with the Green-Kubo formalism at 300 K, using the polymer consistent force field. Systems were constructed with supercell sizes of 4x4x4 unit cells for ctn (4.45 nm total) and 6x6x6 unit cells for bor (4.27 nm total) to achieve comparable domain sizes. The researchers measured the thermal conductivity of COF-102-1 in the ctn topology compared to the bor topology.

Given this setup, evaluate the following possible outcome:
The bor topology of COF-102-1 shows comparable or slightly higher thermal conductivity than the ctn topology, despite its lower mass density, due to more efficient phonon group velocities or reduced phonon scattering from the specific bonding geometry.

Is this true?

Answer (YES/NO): NO